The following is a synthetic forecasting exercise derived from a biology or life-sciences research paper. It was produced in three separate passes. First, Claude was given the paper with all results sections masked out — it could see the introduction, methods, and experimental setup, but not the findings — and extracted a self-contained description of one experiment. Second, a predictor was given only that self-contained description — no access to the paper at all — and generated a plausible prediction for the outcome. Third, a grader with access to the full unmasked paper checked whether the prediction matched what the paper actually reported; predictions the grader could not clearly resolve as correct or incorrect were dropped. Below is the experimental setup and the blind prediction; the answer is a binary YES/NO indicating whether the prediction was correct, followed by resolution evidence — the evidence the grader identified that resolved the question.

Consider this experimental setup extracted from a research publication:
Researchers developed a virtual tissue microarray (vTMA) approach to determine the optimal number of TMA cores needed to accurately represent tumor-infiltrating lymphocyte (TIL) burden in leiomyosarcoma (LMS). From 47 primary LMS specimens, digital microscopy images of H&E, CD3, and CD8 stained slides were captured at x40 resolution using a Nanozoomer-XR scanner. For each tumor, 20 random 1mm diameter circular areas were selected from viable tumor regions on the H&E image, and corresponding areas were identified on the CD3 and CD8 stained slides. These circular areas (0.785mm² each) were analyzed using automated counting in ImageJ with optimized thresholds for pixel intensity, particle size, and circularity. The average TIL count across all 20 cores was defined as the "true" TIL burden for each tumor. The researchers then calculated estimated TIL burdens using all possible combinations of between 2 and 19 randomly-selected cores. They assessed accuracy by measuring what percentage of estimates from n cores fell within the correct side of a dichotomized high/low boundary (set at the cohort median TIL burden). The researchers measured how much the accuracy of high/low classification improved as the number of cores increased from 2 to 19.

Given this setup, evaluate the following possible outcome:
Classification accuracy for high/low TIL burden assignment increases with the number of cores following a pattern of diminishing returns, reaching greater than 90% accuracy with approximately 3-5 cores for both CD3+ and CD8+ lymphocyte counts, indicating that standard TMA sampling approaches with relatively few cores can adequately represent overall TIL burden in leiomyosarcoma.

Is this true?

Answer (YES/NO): NO